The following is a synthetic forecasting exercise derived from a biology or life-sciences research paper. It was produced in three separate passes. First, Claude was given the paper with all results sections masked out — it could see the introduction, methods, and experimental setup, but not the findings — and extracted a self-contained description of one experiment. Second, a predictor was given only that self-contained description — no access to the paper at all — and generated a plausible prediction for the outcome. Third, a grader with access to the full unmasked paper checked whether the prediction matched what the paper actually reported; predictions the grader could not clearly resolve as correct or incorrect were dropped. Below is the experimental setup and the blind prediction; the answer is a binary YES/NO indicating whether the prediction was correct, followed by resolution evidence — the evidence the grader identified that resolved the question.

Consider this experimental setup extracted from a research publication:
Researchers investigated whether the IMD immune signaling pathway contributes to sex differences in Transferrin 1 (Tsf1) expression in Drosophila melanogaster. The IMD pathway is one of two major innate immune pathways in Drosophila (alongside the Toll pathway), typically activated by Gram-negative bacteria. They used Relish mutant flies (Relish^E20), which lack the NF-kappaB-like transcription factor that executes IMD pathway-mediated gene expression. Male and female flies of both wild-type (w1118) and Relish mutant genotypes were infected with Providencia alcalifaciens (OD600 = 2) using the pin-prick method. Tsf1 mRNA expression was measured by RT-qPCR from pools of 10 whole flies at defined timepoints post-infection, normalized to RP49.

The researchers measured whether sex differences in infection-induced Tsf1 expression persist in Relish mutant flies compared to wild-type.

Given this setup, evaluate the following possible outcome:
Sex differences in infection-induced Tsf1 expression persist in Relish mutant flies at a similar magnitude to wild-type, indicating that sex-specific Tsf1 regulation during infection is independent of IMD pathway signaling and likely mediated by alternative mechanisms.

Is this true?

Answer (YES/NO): YES